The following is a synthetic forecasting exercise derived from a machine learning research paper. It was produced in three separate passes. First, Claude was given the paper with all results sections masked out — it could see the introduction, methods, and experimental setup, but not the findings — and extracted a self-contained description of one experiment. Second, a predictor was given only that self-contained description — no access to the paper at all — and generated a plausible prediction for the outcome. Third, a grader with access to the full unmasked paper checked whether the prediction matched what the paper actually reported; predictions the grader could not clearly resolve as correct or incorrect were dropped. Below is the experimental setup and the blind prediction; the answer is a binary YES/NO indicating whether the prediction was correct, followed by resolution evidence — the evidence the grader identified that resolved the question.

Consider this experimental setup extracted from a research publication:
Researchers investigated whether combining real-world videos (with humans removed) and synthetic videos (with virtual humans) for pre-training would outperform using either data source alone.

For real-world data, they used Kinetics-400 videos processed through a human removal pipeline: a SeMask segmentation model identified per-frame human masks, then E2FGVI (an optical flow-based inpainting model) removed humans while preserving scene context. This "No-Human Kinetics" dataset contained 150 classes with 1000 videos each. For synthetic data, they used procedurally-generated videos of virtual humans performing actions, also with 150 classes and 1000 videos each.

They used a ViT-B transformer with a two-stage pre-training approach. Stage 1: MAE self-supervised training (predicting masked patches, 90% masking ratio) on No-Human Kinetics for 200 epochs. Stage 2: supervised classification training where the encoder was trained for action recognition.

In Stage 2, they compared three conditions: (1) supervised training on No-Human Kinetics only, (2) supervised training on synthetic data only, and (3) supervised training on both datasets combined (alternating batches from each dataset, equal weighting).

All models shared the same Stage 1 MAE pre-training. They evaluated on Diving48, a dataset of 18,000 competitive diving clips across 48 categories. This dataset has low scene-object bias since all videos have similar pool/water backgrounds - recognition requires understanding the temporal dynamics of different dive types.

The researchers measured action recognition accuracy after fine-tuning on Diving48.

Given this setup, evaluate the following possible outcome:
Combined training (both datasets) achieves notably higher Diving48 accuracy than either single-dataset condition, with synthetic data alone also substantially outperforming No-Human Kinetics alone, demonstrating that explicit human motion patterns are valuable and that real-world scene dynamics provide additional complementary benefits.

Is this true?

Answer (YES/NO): NO